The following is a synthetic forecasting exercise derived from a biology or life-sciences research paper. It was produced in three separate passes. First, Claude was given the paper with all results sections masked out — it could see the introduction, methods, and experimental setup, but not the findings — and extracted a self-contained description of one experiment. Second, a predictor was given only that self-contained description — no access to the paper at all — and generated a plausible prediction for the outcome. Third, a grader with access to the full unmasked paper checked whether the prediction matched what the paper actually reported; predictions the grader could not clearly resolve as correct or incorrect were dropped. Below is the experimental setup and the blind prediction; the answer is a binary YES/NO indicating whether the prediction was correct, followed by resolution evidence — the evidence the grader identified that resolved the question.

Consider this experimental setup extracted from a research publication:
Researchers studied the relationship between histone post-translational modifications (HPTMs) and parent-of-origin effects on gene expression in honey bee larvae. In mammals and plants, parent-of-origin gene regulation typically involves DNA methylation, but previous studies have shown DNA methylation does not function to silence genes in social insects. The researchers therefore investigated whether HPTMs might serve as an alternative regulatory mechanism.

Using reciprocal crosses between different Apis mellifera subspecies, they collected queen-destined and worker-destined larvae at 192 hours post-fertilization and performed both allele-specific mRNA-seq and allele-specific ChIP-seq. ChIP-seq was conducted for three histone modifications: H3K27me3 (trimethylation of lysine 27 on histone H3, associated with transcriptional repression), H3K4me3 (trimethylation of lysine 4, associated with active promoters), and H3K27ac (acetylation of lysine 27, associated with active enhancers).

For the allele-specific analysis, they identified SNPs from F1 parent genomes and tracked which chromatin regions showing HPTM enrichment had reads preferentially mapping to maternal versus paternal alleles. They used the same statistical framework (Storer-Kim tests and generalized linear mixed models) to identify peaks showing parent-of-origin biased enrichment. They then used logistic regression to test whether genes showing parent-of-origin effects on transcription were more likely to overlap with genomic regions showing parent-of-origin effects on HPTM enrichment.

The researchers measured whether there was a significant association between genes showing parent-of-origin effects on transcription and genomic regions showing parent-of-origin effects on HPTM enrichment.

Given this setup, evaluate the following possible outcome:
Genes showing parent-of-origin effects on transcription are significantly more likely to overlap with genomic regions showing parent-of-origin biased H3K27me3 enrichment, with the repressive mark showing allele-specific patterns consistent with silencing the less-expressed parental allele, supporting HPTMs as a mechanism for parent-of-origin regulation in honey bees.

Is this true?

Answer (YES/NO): NO